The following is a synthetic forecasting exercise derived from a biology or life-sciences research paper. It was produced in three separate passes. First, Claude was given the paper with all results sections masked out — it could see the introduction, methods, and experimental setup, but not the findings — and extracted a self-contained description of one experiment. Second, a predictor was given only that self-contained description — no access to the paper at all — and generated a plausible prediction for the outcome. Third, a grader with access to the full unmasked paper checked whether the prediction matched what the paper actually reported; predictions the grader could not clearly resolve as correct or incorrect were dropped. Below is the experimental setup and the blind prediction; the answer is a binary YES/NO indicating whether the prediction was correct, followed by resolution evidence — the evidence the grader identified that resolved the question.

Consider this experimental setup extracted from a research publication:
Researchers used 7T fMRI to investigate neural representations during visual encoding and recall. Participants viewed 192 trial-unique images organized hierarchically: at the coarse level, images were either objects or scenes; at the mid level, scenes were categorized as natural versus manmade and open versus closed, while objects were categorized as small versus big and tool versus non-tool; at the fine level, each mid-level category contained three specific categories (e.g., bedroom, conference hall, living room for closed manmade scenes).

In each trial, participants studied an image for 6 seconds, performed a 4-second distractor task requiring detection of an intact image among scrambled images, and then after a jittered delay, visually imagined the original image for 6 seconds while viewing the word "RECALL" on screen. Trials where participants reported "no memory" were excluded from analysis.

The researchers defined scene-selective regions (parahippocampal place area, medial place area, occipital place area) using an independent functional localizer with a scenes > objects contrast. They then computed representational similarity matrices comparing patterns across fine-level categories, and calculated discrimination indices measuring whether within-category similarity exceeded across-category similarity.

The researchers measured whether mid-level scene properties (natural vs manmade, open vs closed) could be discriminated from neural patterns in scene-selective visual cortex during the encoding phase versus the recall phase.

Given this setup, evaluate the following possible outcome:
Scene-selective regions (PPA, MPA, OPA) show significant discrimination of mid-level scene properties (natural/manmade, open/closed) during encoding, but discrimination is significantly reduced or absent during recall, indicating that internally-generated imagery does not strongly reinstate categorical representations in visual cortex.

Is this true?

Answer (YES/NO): NO